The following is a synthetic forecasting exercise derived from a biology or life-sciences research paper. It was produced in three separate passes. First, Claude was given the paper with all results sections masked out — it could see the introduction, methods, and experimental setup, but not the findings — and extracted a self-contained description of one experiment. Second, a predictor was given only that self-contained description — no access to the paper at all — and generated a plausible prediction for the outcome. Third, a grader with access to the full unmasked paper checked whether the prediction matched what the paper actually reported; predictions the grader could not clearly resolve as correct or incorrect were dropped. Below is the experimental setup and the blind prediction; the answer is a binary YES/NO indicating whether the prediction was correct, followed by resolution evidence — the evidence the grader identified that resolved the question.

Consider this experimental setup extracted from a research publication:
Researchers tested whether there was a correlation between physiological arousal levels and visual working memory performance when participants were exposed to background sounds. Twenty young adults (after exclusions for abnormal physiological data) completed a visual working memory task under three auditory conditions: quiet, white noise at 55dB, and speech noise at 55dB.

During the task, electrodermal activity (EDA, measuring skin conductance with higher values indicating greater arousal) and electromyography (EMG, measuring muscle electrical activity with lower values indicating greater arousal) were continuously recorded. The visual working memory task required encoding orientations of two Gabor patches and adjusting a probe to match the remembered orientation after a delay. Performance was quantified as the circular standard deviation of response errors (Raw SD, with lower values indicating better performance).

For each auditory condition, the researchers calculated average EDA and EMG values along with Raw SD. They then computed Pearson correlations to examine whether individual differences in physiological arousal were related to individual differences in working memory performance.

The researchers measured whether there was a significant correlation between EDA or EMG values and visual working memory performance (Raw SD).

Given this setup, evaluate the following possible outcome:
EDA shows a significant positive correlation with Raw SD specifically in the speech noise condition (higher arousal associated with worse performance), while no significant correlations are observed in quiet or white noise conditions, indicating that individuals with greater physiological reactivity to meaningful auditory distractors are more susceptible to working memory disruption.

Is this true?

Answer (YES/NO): NO